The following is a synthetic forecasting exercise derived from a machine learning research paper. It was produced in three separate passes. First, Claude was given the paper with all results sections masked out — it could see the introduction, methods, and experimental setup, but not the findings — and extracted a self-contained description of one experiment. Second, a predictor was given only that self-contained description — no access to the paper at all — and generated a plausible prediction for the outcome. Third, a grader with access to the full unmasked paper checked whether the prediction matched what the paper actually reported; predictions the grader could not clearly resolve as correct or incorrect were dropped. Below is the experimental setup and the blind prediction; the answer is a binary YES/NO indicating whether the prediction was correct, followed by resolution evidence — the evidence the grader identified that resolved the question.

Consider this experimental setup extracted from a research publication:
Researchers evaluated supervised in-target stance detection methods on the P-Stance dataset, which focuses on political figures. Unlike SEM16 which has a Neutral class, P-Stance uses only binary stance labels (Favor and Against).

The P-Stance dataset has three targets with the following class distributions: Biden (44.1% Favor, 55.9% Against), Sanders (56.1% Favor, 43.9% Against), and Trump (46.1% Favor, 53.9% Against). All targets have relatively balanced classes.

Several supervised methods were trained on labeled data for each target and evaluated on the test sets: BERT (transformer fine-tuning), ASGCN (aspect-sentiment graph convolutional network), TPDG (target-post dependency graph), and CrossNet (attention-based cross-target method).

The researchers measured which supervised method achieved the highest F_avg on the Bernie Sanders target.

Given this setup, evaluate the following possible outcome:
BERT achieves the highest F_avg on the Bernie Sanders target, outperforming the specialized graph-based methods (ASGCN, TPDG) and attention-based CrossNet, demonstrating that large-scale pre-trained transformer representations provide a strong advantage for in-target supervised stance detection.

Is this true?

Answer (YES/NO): NO